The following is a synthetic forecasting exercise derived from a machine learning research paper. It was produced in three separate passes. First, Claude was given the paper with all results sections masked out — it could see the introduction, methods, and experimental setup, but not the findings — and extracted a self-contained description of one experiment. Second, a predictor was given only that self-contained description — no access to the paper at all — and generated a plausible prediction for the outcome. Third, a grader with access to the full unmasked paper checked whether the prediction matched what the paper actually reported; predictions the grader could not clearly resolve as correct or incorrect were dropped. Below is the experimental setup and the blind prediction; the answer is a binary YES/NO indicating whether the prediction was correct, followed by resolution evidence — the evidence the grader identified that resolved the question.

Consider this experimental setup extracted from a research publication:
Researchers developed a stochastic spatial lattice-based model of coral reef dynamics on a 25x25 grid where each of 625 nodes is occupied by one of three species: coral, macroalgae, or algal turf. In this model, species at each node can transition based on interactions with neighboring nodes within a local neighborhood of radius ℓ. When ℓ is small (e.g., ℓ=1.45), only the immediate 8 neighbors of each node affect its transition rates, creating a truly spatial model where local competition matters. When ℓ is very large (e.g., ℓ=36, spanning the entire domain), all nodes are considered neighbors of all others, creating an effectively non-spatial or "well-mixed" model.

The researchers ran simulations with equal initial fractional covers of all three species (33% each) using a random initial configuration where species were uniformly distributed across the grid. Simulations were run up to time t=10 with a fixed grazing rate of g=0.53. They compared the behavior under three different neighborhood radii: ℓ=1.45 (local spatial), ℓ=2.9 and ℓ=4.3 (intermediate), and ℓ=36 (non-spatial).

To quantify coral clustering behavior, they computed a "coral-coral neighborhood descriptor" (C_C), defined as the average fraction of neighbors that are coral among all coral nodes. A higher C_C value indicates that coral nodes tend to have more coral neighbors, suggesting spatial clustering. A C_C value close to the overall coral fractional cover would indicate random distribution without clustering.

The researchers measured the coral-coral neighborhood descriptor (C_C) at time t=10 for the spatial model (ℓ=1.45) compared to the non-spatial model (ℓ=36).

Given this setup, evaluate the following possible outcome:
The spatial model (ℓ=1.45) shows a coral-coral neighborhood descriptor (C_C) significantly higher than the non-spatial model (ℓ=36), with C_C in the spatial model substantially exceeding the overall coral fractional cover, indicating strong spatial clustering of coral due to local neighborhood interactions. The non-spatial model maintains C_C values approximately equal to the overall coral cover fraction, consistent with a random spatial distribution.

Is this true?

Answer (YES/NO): YES